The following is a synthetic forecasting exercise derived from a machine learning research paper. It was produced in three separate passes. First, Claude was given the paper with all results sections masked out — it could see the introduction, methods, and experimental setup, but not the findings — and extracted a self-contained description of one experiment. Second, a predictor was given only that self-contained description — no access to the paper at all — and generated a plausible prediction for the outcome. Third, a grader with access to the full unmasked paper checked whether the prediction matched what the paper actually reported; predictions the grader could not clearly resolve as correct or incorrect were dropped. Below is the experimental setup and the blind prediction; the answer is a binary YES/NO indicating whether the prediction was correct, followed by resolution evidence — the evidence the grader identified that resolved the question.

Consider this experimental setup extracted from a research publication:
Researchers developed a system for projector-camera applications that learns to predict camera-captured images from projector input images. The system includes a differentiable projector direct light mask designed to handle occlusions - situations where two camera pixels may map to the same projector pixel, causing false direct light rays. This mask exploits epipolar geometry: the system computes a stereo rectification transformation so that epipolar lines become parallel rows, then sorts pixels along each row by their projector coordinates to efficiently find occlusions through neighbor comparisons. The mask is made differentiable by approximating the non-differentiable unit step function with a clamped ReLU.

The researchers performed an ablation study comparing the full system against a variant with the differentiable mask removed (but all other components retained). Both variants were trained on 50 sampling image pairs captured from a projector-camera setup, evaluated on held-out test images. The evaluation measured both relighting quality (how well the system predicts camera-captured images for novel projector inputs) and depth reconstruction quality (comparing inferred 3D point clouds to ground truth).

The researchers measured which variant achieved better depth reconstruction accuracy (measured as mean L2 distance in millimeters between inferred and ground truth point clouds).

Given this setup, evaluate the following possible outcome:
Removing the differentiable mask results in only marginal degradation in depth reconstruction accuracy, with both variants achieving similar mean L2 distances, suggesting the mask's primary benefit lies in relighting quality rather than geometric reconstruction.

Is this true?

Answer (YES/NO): NO